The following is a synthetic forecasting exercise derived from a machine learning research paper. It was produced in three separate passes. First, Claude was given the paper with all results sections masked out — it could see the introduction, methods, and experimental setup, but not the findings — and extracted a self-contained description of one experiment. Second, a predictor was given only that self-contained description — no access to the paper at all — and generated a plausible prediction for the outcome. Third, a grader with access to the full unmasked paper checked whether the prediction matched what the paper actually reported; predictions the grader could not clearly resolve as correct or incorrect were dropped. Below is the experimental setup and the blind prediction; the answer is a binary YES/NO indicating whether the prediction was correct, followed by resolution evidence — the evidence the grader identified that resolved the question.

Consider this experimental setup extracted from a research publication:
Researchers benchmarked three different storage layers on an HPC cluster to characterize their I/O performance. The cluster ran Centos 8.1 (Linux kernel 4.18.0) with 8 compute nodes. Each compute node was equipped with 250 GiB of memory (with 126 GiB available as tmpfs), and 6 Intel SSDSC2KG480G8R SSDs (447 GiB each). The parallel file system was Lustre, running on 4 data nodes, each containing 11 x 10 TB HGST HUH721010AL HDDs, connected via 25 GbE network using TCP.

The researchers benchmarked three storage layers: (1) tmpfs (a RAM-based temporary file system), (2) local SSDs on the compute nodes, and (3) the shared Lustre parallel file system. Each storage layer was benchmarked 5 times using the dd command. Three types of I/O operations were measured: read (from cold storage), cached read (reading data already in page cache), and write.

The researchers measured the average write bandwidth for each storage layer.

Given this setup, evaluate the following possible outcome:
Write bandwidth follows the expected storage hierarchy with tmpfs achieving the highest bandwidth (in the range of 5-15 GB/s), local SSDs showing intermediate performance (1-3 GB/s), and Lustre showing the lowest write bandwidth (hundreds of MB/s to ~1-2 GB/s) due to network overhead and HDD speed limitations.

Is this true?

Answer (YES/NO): NO